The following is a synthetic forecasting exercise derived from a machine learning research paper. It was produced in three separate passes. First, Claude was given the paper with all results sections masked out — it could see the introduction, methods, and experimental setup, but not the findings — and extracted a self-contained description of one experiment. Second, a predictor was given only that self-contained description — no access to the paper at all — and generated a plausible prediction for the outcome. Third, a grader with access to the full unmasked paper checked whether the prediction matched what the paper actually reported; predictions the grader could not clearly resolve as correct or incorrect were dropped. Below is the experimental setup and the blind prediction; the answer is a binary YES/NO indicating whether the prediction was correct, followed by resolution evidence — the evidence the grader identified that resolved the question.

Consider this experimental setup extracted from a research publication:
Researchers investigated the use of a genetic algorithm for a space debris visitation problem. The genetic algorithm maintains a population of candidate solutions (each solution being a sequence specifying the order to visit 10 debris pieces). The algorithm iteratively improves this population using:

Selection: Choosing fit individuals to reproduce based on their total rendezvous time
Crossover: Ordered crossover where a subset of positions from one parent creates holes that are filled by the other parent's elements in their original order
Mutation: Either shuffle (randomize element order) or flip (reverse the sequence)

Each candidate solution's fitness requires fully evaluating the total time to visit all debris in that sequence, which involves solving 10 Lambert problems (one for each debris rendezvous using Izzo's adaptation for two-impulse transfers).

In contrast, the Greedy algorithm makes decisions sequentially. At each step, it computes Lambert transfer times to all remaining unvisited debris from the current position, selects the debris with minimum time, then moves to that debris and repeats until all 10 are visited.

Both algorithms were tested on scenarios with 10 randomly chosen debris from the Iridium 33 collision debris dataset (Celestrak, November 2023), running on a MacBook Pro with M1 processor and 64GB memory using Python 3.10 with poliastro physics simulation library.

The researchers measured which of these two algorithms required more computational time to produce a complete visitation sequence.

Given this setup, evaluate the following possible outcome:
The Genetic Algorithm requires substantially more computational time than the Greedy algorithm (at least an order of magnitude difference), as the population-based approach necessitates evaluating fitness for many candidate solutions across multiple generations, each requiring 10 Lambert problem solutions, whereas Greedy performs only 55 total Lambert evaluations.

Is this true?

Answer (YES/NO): YES